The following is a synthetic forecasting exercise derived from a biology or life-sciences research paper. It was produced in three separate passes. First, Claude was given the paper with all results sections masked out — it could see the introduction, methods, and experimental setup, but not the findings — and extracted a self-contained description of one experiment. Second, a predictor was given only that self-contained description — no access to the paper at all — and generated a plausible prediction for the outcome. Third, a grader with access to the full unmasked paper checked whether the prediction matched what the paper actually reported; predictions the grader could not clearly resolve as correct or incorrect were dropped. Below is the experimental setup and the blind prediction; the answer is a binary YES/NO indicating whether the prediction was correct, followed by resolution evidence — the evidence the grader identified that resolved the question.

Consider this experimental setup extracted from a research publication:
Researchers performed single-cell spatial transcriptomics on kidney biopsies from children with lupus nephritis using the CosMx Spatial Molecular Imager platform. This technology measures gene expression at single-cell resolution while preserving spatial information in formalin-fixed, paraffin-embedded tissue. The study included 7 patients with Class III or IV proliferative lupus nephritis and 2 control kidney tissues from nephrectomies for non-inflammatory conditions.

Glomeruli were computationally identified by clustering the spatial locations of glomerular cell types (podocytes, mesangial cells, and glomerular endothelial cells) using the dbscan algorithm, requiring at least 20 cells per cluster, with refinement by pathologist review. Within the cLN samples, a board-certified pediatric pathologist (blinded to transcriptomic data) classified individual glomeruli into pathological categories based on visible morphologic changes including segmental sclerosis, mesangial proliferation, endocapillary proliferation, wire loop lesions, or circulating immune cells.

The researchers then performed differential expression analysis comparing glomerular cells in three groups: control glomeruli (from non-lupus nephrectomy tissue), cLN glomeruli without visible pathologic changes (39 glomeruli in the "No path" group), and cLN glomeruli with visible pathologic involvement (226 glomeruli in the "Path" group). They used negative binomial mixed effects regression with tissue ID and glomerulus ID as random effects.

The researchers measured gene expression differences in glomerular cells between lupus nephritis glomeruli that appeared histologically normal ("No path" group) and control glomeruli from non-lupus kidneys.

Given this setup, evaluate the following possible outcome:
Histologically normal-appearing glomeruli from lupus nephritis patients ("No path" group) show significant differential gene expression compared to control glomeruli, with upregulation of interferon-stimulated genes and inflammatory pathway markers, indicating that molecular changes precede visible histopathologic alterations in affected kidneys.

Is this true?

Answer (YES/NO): NO